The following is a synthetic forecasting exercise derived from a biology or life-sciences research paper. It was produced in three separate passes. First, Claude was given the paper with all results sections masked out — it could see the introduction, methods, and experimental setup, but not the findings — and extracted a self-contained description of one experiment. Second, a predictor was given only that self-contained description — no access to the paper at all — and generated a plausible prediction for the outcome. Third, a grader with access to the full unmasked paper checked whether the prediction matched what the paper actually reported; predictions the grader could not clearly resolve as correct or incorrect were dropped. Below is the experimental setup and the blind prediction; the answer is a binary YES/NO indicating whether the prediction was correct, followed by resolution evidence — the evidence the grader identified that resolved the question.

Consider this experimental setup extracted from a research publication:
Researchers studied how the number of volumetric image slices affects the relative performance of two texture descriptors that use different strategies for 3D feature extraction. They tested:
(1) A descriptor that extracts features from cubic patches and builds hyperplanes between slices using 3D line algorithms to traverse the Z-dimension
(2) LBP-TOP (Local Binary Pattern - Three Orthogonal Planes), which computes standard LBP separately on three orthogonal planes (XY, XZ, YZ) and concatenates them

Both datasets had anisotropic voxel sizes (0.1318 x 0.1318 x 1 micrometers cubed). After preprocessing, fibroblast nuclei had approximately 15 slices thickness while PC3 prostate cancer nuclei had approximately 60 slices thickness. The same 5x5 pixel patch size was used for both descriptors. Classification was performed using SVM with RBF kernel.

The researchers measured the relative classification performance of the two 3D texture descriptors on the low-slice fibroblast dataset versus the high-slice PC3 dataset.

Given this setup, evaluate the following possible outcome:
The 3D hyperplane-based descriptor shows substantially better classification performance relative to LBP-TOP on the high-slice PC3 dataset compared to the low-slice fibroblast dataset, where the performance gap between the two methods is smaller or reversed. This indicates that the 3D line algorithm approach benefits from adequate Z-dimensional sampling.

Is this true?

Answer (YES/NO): YES